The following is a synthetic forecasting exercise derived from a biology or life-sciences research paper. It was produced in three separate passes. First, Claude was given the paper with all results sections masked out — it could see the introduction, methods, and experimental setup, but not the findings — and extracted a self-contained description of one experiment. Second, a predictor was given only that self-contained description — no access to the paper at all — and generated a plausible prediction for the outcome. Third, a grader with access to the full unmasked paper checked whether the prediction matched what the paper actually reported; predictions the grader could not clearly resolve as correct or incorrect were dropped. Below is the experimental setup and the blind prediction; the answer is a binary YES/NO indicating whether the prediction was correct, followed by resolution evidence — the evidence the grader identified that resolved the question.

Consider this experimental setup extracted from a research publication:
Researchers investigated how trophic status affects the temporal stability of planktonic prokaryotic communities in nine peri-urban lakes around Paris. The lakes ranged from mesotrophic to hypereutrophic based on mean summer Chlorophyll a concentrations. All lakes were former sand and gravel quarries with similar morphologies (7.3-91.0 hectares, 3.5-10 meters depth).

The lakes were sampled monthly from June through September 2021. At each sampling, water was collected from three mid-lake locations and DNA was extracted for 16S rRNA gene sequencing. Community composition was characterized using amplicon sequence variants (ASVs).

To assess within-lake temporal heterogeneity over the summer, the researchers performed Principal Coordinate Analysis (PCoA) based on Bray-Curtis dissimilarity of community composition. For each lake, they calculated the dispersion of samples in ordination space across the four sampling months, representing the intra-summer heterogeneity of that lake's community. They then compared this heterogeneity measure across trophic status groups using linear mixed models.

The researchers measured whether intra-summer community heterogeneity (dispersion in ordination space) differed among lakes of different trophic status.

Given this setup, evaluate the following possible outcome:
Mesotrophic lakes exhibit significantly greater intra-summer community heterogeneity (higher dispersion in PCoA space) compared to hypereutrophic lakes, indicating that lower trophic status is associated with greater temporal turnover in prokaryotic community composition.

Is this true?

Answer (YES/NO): NO